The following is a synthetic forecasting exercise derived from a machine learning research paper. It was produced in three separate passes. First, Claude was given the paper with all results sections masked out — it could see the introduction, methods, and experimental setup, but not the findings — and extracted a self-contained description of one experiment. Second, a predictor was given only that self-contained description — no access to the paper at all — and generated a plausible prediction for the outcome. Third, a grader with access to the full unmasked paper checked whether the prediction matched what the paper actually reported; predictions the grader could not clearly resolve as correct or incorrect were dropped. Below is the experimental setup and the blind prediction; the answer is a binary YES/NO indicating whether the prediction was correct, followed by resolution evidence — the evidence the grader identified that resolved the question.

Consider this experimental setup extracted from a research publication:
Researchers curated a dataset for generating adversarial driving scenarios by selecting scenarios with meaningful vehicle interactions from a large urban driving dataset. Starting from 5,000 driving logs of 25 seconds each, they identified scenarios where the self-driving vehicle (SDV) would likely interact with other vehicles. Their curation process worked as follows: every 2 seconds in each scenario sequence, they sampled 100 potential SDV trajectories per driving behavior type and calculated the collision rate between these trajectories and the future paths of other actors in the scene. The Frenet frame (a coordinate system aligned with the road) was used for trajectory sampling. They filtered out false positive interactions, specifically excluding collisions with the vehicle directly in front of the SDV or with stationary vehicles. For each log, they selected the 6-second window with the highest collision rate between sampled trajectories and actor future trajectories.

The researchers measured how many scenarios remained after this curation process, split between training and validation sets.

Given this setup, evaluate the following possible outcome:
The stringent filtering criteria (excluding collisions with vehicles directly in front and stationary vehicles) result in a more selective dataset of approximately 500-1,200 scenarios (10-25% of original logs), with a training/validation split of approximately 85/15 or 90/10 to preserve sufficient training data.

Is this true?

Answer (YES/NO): NO